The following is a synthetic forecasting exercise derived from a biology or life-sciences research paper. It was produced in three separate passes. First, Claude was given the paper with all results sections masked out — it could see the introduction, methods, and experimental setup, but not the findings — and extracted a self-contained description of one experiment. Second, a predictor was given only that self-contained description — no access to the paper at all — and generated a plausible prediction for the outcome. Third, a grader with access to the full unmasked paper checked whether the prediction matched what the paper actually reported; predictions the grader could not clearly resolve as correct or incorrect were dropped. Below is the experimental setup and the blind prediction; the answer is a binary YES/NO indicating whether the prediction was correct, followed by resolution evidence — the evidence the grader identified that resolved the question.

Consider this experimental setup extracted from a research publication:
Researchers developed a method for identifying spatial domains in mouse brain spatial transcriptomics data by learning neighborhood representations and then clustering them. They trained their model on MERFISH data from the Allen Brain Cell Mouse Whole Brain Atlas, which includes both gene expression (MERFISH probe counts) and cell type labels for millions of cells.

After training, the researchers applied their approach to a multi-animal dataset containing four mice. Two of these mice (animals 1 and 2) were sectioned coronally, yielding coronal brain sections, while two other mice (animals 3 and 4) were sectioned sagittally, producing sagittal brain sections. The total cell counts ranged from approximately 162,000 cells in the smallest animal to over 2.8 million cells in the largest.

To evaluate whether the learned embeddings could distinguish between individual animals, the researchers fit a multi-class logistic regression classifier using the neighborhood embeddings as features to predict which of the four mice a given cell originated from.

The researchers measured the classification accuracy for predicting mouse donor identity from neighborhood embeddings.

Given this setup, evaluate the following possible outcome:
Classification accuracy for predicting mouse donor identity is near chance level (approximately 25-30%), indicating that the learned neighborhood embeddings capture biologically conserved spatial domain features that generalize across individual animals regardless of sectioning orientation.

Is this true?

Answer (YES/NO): NO